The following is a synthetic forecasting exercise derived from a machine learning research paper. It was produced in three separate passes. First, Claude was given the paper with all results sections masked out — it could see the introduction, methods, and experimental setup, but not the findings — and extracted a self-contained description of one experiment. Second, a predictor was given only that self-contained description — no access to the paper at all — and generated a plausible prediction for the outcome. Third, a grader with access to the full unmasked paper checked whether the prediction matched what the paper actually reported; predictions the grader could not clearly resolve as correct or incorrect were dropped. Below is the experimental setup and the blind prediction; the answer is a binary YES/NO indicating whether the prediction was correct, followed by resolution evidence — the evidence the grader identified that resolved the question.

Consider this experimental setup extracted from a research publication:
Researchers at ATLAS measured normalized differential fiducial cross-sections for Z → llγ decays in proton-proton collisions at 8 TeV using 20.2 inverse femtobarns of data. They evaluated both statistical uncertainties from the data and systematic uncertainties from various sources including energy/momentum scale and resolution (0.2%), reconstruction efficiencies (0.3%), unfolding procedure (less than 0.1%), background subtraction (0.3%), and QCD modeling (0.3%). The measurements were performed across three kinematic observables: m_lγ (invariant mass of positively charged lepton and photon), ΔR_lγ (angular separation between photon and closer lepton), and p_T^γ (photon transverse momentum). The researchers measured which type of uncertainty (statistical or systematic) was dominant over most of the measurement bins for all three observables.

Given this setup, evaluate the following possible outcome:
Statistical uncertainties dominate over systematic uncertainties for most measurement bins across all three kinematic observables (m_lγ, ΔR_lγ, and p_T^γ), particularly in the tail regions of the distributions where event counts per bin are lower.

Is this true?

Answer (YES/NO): NO